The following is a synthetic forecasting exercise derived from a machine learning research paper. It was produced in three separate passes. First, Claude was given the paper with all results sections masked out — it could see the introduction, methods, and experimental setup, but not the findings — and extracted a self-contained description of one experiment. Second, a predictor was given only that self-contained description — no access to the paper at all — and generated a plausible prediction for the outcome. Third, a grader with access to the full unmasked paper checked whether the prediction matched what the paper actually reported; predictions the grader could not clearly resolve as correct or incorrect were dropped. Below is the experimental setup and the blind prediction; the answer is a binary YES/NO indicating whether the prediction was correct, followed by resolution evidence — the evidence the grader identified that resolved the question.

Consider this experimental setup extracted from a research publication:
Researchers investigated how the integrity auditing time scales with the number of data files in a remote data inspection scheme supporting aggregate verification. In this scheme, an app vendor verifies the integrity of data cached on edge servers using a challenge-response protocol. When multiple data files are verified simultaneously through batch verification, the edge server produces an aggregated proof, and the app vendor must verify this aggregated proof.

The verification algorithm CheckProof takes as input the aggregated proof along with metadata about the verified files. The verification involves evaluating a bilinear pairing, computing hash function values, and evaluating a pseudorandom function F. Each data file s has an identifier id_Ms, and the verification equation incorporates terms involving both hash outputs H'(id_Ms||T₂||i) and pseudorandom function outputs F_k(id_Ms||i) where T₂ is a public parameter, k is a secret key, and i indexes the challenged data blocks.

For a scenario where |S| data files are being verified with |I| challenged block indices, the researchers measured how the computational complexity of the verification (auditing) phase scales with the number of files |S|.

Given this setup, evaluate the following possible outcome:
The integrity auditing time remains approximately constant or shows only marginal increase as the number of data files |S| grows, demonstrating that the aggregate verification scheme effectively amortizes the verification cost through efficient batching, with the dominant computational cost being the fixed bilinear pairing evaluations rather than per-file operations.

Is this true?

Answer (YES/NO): NO